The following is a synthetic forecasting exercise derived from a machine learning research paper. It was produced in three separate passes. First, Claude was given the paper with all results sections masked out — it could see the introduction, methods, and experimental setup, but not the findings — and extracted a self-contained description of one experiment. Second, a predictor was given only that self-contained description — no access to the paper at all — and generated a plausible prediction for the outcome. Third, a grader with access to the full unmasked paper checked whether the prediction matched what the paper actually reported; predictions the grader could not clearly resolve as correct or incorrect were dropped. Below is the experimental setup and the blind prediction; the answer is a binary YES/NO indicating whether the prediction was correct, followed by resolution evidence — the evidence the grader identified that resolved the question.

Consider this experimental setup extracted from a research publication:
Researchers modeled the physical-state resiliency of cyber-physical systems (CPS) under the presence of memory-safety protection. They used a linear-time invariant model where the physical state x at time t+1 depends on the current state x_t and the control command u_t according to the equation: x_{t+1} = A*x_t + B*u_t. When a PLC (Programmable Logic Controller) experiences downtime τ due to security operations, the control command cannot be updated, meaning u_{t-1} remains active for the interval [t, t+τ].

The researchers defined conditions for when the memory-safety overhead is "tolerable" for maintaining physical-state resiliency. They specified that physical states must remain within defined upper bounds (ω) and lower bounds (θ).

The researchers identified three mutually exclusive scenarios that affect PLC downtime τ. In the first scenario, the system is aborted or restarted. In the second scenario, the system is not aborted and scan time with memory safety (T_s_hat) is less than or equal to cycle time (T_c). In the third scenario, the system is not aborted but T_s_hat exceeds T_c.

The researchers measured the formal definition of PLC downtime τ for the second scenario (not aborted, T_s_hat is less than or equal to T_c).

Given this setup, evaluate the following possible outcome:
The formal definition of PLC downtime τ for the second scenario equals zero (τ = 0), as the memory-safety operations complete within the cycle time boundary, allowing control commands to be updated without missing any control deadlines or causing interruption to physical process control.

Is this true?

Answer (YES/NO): YES